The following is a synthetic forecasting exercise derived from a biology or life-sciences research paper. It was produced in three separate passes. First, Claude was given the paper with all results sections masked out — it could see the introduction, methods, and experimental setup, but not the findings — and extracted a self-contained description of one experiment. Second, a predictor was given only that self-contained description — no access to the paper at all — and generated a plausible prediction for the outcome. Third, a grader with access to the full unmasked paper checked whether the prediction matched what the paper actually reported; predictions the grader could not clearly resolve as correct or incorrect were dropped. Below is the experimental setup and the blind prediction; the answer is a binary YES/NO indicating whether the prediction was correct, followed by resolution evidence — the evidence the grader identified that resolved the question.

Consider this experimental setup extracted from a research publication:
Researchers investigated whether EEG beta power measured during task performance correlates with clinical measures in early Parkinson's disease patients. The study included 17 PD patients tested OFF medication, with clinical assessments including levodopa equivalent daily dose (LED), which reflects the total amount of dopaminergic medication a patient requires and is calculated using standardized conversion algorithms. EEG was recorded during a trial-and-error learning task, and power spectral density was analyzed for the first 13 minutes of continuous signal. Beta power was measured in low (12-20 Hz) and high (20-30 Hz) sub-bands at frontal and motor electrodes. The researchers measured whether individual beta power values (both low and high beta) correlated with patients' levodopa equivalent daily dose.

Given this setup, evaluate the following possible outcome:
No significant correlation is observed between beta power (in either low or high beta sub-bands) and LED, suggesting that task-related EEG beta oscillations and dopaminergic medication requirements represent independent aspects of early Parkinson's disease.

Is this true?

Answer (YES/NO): YES